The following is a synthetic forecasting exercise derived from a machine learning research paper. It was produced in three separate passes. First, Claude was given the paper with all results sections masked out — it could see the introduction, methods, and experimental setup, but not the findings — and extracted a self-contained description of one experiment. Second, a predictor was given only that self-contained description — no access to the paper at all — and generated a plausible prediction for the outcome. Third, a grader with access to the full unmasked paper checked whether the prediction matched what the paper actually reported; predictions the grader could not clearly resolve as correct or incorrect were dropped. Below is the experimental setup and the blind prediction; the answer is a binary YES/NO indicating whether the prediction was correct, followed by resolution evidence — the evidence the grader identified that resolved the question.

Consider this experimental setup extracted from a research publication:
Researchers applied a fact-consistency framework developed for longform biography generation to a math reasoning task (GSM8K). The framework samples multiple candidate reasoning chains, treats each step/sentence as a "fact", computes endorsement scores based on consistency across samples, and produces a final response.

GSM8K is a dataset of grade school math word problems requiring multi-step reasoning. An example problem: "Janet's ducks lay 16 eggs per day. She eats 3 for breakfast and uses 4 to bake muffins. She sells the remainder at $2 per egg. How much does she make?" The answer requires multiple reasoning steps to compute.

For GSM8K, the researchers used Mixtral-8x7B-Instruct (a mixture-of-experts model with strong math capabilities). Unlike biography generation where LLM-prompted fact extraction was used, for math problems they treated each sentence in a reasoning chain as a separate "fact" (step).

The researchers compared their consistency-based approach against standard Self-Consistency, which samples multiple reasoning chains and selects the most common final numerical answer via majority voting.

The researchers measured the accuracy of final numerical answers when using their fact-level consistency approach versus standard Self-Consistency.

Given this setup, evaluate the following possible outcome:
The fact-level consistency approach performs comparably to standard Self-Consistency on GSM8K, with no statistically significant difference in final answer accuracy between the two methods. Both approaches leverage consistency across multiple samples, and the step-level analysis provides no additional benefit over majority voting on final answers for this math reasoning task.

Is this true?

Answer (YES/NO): NO